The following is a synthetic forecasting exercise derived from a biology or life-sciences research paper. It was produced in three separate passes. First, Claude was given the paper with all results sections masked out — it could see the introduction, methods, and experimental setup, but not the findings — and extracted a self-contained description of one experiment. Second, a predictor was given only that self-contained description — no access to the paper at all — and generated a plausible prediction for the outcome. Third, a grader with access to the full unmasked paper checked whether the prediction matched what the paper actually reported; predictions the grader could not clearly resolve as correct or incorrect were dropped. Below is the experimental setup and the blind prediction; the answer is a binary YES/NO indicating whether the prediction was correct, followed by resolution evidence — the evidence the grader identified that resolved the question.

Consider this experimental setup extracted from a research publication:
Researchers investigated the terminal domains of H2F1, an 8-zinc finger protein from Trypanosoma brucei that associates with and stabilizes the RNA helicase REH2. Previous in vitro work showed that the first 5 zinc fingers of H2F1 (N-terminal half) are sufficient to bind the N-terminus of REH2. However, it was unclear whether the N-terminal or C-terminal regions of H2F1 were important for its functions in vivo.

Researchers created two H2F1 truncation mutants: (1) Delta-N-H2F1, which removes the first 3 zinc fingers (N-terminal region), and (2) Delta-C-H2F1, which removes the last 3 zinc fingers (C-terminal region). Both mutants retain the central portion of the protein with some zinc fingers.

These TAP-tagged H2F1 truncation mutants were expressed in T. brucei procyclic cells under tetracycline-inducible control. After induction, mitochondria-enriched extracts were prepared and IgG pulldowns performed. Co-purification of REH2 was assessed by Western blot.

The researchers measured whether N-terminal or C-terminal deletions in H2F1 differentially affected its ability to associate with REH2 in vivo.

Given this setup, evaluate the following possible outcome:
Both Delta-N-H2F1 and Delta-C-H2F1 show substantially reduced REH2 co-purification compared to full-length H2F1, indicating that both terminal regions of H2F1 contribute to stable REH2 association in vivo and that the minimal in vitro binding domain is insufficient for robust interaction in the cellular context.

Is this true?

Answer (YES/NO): YES